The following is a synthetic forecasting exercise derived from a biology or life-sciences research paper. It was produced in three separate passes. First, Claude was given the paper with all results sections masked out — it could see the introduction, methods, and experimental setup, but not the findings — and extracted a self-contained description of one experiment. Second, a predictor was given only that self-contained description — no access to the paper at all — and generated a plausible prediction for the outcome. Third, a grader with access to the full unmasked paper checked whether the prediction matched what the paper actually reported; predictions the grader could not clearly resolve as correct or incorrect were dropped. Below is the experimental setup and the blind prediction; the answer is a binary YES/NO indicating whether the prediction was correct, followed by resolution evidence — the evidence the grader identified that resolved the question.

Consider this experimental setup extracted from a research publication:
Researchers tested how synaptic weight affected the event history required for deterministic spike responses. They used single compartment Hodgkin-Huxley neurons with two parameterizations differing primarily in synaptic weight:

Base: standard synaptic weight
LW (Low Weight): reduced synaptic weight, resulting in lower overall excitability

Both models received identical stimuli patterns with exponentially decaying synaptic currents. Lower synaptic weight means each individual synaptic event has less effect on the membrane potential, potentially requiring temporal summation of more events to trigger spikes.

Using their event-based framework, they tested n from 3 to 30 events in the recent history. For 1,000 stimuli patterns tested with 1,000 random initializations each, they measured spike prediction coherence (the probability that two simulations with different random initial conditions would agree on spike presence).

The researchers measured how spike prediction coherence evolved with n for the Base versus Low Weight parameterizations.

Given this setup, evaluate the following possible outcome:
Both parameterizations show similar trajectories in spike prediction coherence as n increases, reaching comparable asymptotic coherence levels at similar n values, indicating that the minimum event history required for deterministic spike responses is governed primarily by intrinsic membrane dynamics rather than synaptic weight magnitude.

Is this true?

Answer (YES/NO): YES